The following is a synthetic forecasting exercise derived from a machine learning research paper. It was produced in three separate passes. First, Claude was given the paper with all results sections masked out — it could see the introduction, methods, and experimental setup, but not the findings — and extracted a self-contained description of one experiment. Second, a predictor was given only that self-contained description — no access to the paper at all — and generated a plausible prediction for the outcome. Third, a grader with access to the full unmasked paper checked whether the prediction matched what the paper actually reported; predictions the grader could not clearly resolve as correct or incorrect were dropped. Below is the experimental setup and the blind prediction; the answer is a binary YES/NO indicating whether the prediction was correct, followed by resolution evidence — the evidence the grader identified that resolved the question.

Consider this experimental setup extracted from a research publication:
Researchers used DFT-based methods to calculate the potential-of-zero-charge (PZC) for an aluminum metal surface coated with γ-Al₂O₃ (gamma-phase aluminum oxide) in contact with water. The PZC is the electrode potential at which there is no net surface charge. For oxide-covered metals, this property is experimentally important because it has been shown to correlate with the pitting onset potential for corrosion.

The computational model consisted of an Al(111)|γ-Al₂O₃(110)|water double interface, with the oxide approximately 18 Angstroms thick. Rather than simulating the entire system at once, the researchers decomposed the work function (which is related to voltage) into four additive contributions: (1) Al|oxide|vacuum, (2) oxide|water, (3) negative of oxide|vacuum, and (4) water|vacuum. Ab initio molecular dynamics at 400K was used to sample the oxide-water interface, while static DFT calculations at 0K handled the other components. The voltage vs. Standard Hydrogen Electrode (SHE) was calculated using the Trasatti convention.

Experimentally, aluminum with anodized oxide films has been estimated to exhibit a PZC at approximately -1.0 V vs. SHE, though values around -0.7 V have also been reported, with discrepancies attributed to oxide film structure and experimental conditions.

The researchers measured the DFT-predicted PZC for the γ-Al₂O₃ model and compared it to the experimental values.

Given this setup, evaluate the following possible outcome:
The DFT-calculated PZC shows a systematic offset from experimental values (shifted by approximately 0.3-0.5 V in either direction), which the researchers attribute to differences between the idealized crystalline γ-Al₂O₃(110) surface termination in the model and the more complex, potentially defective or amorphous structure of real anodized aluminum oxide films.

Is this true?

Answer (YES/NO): NO